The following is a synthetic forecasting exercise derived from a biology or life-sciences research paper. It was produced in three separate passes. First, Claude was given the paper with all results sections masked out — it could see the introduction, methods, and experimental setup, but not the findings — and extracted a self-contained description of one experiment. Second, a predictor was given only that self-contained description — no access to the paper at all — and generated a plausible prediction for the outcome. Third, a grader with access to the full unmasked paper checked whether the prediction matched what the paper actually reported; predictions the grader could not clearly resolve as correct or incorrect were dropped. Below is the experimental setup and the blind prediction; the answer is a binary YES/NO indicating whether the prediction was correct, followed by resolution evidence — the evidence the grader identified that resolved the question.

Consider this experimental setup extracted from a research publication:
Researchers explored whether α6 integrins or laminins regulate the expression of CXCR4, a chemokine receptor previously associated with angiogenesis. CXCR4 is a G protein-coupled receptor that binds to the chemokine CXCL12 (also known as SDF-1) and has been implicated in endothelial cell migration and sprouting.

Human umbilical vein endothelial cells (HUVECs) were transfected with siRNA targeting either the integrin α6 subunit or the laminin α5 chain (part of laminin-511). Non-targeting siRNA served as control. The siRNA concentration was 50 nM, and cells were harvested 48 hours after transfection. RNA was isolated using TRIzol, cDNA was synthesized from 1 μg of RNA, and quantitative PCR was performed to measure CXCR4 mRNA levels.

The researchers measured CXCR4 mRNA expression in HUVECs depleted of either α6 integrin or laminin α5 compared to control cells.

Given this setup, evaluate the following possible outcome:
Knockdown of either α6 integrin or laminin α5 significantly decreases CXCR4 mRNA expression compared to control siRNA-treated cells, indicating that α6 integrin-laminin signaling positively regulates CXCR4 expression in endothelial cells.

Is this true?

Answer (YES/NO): YES